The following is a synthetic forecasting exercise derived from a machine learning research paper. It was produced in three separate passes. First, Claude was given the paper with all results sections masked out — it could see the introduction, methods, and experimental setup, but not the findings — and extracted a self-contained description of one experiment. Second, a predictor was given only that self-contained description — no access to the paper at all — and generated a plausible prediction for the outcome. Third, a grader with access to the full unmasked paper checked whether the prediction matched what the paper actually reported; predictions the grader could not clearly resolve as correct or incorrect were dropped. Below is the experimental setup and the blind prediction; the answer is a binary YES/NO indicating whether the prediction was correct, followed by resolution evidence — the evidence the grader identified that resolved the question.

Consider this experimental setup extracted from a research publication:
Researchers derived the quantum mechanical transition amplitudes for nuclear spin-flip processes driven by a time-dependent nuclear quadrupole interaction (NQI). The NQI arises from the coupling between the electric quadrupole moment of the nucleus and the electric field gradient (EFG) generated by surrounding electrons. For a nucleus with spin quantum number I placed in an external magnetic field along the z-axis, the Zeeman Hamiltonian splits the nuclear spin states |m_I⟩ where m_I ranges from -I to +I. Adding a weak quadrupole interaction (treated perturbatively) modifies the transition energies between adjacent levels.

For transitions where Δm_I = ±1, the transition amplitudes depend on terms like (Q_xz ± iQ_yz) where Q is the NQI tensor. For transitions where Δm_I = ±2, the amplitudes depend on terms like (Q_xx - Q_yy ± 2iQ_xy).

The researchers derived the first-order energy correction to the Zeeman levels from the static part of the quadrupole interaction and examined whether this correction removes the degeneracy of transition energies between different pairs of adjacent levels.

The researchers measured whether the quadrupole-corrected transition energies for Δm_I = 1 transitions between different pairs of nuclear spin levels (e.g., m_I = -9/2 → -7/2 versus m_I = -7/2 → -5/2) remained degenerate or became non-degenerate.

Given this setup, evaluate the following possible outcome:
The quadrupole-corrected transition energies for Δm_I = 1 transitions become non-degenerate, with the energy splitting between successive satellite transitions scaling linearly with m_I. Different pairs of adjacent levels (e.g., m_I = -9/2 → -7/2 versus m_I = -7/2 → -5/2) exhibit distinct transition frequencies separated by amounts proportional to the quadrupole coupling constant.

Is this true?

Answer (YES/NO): YES